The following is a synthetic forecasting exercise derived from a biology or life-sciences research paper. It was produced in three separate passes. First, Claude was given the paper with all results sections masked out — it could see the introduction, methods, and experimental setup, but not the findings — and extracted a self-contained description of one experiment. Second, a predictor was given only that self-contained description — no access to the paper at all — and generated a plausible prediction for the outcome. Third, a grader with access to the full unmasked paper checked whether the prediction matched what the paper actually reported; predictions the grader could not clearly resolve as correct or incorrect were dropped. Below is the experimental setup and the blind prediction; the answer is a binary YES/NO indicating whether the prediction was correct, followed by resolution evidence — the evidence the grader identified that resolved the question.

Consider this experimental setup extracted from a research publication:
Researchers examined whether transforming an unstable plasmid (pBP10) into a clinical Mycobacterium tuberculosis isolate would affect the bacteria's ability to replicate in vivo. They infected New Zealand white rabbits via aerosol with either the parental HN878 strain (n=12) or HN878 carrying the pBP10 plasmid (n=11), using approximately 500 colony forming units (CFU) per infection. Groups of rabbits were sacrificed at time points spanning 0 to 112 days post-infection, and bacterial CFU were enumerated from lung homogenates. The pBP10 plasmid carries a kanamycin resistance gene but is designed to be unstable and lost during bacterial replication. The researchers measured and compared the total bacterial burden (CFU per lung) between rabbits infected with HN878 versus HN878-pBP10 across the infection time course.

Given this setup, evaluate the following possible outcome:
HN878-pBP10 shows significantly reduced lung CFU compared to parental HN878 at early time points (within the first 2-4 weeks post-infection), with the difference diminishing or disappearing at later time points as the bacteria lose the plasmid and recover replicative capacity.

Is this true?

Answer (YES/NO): NO